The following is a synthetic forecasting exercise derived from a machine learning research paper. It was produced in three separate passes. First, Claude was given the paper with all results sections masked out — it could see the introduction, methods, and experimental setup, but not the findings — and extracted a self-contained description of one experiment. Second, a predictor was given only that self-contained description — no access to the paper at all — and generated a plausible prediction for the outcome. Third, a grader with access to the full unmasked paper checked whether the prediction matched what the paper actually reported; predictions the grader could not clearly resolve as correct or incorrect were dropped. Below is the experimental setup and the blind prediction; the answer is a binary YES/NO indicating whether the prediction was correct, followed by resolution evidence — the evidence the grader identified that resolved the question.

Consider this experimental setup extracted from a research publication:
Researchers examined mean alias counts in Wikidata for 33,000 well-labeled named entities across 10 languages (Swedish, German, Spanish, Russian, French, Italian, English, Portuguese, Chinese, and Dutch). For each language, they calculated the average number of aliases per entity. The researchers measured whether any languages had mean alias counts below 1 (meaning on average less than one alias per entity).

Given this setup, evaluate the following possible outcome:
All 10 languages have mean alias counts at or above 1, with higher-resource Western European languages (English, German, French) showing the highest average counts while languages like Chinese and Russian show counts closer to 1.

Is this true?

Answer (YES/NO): NO